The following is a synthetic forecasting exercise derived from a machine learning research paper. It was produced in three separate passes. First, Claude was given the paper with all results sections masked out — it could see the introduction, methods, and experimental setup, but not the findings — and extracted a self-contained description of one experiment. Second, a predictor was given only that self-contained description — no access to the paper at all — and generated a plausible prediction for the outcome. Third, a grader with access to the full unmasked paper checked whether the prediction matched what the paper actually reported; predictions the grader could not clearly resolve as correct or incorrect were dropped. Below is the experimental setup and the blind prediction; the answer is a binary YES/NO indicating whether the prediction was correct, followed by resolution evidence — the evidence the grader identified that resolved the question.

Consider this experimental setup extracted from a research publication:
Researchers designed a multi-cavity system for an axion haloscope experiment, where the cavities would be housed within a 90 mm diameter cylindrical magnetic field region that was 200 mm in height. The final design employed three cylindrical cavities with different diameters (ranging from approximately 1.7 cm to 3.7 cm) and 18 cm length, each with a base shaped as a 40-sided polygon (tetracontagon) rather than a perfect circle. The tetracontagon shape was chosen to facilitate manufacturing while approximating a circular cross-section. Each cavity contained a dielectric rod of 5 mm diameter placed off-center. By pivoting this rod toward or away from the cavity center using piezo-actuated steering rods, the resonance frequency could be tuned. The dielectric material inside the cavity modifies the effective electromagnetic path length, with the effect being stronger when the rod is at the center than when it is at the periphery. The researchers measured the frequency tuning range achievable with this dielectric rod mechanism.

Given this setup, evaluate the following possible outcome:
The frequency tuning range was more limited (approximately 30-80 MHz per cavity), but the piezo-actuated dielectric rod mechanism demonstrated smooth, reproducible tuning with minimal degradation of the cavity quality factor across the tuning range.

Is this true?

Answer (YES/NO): NO